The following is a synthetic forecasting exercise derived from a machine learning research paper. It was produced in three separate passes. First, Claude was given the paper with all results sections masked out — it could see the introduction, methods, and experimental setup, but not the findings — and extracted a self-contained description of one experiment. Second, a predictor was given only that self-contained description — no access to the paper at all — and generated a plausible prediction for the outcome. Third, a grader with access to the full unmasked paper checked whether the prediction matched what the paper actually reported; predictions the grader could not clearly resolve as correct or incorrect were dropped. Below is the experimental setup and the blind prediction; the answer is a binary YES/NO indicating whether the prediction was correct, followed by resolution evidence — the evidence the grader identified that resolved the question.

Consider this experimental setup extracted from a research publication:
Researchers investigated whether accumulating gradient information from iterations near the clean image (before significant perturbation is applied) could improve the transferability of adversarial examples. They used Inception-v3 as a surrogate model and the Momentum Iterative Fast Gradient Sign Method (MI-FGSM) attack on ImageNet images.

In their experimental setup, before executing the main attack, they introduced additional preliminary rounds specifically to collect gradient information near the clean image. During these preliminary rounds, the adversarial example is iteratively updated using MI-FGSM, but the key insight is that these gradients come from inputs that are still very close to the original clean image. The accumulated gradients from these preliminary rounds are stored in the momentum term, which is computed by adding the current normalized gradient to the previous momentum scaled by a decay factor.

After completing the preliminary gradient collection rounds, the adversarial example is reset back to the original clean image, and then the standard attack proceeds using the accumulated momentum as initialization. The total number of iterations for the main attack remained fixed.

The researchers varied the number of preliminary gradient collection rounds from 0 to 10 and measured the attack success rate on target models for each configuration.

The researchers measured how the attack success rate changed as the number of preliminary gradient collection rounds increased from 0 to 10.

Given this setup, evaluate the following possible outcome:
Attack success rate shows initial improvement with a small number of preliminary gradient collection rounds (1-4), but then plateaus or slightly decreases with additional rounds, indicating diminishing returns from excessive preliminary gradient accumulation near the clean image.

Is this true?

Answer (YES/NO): NO